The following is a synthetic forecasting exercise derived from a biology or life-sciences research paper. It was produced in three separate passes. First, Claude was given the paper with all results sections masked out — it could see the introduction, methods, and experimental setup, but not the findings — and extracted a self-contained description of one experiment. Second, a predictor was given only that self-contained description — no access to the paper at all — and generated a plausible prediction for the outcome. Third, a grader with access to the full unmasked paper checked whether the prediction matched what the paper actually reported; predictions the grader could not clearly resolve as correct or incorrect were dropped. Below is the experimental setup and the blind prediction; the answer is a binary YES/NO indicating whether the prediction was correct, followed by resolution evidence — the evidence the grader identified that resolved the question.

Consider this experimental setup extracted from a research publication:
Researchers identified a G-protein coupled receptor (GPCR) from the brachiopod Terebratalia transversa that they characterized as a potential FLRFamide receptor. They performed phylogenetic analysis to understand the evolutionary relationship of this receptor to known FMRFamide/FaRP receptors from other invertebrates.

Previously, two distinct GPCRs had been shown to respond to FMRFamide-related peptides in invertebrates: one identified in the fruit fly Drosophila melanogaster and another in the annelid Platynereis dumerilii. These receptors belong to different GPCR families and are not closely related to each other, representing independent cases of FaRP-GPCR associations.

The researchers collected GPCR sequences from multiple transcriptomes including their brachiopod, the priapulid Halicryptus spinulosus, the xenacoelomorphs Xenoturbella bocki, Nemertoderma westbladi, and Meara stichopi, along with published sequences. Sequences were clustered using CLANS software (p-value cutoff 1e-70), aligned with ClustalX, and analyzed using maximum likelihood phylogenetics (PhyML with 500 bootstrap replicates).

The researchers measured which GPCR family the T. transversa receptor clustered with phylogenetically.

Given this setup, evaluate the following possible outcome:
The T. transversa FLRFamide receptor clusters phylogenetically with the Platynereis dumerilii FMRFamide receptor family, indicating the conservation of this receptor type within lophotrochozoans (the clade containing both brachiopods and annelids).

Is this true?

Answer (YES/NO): YES